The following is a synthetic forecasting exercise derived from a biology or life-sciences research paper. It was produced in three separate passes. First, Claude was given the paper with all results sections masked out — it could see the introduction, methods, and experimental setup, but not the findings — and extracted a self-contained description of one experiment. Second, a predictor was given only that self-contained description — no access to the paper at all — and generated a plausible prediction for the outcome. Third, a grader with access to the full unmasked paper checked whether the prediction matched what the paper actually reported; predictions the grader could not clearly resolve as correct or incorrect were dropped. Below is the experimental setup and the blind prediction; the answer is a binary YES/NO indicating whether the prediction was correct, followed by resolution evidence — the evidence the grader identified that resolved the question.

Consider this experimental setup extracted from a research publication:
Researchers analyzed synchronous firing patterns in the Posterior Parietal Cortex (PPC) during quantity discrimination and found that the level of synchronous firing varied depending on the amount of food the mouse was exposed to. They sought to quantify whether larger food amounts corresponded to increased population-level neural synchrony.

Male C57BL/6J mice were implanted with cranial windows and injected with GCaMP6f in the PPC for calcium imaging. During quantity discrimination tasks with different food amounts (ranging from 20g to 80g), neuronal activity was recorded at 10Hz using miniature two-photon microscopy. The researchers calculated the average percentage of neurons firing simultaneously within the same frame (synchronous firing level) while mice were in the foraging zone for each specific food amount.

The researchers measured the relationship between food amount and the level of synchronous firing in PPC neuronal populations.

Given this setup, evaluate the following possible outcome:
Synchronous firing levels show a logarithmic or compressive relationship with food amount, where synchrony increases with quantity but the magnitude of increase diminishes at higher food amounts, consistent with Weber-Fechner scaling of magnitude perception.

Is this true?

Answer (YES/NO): NO